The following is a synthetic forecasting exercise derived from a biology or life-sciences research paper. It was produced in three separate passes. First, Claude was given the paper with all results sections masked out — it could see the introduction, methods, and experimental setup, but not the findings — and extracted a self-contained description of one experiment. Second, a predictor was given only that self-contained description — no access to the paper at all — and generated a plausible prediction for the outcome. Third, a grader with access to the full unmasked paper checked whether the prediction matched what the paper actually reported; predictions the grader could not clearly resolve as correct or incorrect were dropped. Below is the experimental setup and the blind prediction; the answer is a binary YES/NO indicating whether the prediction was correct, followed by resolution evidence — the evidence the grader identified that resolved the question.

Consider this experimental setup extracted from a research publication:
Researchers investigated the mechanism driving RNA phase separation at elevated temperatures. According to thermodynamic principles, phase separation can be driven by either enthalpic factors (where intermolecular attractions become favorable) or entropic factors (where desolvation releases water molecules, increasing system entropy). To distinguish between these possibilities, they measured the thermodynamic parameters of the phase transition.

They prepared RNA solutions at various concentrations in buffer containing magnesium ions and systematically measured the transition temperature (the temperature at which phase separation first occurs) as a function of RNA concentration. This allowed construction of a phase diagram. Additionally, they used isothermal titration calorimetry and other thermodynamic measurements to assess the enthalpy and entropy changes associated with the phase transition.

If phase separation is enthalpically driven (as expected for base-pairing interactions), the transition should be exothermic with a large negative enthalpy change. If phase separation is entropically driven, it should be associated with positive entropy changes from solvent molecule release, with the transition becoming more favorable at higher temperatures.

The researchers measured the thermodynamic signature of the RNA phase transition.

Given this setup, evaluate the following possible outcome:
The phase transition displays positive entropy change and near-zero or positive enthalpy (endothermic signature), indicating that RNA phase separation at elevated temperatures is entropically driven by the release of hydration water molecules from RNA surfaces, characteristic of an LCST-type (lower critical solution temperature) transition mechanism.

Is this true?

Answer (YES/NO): YES